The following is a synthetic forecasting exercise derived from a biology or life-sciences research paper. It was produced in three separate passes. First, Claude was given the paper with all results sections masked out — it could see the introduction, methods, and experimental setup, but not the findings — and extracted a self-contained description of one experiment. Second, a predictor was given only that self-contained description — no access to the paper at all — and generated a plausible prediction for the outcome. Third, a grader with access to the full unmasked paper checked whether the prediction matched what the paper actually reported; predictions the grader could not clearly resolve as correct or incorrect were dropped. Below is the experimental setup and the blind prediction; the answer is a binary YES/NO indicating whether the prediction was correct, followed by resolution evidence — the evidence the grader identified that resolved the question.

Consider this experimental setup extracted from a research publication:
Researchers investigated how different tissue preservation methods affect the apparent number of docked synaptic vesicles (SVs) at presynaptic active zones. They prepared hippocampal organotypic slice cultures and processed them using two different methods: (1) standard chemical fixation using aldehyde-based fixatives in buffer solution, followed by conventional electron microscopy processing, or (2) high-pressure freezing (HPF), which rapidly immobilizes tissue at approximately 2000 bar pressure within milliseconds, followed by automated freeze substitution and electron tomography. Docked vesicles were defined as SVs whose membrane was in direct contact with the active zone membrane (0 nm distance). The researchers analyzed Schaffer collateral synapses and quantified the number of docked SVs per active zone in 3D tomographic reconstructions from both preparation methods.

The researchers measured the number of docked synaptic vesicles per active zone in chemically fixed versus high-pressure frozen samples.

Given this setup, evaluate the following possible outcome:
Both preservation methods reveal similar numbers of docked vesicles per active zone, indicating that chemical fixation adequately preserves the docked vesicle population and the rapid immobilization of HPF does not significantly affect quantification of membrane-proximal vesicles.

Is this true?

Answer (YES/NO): NO